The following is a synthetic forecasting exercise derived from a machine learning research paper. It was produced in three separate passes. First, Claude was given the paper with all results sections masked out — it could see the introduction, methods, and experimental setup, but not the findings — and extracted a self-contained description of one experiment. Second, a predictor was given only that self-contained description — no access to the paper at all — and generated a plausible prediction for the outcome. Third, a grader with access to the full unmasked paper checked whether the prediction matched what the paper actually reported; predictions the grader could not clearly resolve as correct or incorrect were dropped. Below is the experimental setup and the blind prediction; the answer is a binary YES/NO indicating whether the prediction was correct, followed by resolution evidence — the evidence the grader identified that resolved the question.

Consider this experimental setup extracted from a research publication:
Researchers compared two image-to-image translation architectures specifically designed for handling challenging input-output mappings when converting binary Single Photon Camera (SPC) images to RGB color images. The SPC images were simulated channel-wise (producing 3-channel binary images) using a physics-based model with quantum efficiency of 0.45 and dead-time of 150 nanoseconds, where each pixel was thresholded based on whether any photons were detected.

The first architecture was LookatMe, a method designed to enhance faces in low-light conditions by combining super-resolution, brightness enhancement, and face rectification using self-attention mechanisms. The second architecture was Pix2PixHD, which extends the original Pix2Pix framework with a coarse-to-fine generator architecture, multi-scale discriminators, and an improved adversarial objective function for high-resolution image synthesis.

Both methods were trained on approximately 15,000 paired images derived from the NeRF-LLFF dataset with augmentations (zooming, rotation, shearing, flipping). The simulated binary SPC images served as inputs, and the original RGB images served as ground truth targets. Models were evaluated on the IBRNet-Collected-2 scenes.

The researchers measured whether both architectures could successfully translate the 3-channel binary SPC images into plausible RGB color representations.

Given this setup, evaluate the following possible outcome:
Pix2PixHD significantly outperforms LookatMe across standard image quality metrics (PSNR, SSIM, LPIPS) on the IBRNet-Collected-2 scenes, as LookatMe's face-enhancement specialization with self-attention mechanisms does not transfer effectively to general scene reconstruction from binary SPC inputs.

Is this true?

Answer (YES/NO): NO